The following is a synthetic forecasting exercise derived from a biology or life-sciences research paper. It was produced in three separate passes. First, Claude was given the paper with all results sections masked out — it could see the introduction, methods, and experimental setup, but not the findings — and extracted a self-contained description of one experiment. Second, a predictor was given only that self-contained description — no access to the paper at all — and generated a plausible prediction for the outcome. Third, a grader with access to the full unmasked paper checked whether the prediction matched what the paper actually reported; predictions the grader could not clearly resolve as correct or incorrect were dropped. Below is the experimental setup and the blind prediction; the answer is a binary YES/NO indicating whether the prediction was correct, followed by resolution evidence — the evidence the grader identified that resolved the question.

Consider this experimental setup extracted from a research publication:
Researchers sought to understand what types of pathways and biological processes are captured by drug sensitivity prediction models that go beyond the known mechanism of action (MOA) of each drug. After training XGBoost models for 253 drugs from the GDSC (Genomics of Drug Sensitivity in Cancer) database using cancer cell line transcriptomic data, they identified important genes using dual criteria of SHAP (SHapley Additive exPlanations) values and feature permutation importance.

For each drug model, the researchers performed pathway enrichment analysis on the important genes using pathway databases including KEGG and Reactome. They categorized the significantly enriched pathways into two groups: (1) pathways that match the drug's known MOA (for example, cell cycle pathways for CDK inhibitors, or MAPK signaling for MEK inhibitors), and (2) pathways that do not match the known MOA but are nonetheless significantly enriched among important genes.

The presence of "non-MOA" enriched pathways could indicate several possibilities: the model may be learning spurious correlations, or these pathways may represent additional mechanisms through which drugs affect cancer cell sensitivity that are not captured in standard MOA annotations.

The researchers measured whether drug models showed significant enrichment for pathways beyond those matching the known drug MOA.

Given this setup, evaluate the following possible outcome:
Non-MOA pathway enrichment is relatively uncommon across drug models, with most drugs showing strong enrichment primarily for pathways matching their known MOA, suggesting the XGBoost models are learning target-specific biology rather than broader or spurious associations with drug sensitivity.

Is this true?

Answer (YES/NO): NO